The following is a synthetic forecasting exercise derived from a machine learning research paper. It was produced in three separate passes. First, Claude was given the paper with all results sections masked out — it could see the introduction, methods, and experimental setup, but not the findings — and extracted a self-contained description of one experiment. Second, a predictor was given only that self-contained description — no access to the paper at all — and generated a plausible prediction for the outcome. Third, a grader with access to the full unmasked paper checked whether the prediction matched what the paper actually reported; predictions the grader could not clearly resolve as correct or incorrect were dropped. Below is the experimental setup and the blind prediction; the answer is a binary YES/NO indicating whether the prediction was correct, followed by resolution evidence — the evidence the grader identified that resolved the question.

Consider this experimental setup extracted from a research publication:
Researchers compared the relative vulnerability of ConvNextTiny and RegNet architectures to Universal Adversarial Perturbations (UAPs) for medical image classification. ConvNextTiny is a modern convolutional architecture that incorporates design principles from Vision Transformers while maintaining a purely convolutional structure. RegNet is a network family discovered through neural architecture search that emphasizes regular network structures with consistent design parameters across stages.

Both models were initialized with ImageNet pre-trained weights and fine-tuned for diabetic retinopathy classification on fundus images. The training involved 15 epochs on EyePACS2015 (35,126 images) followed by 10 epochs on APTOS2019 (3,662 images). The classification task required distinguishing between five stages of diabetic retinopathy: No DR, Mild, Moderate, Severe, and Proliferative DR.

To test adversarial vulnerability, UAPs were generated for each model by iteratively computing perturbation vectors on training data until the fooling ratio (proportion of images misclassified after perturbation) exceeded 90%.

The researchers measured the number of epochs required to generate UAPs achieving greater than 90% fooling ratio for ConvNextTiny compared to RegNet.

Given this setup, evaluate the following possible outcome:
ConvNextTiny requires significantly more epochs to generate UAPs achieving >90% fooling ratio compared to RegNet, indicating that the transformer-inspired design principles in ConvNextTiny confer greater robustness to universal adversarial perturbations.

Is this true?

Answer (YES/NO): NO